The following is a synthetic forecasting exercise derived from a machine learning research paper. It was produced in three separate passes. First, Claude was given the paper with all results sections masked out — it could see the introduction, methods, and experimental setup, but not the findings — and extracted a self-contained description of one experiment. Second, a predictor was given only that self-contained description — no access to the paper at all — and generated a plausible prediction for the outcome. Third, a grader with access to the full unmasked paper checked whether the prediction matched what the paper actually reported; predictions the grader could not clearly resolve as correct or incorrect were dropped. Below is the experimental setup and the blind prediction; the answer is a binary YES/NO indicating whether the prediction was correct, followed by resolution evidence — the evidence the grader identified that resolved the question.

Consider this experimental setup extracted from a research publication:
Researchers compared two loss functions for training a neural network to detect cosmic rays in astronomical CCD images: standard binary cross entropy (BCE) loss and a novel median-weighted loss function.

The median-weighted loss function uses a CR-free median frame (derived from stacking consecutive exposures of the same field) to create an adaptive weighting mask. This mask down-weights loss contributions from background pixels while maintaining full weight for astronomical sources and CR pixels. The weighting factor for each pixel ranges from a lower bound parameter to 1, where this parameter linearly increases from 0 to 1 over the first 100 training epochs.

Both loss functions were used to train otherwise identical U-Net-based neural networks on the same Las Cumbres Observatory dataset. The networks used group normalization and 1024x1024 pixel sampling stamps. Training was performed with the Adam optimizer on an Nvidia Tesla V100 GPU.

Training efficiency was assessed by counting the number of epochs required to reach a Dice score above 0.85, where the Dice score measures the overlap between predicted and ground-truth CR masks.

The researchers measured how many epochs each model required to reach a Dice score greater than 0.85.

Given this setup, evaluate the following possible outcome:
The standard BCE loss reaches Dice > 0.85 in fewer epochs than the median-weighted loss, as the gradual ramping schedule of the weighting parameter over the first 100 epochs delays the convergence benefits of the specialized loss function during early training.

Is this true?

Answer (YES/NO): NO